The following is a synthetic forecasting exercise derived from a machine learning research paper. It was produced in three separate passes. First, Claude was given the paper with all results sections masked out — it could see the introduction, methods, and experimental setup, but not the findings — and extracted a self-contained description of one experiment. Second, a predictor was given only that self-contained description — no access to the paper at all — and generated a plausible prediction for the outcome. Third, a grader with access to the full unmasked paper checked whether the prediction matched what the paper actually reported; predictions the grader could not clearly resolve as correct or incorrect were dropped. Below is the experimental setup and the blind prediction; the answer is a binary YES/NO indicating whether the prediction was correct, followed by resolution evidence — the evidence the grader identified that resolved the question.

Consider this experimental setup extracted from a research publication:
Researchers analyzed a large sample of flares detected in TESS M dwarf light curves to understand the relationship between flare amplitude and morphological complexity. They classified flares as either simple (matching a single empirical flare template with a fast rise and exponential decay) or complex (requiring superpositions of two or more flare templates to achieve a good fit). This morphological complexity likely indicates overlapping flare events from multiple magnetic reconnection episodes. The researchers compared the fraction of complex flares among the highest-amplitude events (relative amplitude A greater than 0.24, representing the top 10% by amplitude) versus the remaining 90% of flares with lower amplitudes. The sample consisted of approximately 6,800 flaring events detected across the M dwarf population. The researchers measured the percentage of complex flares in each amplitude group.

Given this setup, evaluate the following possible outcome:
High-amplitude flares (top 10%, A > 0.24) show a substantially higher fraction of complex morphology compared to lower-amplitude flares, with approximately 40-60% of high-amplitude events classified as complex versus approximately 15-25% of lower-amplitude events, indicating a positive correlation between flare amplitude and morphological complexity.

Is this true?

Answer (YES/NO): YES